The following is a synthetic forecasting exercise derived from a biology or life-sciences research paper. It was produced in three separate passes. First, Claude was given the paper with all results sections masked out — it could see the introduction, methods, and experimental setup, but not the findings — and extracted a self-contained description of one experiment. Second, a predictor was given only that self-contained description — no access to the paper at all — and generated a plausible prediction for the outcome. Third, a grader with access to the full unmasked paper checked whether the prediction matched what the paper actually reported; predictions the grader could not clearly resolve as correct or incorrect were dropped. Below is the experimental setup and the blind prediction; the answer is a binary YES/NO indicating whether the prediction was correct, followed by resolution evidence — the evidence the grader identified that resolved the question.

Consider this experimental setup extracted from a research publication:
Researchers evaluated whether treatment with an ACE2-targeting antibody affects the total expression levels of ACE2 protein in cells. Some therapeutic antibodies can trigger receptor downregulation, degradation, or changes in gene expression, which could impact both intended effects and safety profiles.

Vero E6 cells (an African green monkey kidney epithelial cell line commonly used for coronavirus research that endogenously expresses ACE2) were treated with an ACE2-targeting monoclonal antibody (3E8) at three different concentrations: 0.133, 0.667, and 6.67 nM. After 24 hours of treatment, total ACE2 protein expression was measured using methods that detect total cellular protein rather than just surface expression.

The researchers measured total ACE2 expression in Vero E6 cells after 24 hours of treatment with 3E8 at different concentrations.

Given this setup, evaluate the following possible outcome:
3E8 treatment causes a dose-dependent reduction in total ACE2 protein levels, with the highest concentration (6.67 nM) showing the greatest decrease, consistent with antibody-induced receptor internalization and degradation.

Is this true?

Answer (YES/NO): NO